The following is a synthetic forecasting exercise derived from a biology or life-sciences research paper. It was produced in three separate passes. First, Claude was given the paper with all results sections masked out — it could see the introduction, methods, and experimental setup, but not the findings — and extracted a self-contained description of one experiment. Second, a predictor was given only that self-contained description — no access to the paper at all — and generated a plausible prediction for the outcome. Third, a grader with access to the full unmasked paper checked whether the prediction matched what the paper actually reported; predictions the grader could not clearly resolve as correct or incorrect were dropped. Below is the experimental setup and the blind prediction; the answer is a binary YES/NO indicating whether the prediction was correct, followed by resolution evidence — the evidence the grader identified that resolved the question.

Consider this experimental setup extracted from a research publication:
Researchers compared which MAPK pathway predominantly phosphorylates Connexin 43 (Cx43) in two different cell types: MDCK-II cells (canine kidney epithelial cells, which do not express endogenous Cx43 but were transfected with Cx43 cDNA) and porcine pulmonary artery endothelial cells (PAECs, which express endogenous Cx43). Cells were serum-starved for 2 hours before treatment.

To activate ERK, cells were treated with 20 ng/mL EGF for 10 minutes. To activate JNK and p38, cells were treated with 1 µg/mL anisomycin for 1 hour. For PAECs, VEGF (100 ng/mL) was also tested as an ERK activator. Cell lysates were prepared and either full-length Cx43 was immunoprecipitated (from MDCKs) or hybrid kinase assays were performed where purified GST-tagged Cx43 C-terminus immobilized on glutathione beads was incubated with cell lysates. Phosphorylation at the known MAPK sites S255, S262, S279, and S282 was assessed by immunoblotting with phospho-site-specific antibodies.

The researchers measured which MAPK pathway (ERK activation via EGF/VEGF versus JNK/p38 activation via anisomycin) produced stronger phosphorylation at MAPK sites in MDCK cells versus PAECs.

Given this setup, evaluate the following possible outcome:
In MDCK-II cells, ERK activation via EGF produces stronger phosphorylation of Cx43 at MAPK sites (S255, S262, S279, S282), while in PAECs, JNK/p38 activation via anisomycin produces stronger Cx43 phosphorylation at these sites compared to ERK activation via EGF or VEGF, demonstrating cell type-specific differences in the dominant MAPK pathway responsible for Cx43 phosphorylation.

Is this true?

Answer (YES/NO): YES